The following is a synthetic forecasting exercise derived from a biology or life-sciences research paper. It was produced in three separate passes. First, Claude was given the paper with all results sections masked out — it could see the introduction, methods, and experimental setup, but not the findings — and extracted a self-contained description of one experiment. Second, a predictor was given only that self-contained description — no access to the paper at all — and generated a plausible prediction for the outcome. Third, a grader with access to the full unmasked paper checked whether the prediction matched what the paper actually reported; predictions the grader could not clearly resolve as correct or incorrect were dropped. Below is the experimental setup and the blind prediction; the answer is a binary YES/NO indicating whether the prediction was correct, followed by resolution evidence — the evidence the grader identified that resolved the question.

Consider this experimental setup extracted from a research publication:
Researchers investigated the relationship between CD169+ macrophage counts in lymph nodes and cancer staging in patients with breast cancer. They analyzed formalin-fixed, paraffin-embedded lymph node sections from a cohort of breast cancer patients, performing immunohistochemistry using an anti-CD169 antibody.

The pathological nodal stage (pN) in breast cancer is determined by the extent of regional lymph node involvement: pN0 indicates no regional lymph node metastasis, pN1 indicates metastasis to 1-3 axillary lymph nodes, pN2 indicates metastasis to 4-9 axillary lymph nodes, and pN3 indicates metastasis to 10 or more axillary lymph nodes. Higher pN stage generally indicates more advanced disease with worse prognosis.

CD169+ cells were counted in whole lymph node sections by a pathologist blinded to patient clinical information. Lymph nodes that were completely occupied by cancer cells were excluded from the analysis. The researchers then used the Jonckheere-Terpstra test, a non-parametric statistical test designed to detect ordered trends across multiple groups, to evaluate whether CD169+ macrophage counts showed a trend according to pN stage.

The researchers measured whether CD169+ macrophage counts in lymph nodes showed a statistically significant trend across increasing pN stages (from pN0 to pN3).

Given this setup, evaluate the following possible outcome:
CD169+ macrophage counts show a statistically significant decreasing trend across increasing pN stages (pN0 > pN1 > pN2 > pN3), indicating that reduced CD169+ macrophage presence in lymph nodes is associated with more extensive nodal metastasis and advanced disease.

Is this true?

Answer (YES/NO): NO